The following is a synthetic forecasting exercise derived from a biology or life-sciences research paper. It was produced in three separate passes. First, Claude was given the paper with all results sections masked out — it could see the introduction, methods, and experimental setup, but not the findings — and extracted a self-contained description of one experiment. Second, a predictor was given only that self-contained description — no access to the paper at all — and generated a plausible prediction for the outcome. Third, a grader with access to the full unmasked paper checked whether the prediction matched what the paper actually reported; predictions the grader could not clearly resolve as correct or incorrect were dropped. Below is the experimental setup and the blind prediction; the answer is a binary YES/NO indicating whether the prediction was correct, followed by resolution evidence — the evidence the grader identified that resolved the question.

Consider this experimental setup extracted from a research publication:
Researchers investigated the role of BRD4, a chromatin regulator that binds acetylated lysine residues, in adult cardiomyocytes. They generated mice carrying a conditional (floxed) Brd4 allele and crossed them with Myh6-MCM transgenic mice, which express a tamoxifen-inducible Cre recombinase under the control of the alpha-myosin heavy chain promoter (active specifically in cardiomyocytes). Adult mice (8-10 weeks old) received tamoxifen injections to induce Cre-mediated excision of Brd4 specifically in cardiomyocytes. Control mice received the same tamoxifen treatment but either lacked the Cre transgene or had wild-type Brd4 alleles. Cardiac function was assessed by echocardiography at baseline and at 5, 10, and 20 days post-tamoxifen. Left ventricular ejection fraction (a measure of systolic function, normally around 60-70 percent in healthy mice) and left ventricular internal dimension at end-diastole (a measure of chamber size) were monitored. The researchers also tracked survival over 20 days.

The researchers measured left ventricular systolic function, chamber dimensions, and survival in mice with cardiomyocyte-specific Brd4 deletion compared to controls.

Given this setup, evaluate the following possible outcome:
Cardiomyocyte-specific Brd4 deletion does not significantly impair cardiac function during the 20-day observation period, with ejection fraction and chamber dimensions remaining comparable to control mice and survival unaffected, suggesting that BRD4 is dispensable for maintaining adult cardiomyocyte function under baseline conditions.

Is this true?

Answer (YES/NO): NO